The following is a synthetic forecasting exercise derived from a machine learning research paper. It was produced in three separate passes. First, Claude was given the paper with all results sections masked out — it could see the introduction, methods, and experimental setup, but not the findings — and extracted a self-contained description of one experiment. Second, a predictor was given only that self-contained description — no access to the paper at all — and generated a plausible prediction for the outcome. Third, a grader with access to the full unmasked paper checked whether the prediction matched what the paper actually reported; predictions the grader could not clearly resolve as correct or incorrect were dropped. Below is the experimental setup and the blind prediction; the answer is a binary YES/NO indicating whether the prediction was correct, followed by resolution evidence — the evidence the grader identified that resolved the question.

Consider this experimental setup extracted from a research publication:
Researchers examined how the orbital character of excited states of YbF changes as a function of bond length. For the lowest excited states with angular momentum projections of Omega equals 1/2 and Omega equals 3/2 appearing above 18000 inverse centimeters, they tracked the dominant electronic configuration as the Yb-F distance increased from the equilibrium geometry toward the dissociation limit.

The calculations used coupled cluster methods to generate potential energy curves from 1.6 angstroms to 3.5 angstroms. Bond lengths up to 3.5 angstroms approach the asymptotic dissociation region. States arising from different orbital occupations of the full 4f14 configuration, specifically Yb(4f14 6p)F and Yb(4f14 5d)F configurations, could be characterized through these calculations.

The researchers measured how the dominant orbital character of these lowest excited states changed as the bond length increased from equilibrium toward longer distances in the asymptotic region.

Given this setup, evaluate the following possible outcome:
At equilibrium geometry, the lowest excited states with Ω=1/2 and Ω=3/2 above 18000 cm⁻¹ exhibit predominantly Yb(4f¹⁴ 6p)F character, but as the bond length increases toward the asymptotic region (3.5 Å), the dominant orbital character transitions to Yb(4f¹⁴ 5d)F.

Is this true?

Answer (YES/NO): YES